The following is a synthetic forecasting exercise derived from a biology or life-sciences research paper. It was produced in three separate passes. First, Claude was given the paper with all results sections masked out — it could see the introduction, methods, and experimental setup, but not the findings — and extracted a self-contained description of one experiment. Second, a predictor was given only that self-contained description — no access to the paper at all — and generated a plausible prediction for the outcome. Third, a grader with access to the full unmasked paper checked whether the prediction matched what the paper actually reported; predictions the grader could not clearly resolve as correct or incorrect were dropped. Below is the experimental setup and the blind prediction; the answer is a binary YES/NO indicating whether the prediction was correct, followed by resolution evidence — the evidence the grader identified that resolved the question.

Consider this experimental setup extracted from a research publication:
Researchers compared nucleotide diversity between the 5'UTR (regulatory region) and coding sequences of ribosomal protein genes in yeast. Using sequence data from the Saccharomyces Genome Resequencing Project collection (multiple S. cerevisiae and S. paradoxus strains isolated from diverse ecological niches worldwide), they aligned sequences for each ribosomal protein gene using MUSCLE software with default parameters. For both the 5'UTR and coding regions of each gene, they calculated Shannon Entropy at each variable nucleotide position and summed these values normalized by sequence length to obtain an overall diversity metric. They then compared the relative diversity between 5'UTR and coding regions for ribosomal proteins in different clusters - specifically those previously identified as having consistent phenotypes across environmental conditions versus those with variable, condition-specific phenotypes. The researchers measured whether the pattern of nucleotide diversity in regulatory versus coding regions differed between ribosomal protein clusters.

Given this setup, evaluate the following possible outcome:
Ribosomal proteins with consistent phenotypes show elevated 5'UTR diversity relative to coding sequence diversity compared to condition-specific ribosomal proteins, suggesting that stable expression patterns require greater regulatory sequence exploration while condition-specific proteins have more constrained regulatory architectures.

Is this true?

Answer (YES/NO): NO